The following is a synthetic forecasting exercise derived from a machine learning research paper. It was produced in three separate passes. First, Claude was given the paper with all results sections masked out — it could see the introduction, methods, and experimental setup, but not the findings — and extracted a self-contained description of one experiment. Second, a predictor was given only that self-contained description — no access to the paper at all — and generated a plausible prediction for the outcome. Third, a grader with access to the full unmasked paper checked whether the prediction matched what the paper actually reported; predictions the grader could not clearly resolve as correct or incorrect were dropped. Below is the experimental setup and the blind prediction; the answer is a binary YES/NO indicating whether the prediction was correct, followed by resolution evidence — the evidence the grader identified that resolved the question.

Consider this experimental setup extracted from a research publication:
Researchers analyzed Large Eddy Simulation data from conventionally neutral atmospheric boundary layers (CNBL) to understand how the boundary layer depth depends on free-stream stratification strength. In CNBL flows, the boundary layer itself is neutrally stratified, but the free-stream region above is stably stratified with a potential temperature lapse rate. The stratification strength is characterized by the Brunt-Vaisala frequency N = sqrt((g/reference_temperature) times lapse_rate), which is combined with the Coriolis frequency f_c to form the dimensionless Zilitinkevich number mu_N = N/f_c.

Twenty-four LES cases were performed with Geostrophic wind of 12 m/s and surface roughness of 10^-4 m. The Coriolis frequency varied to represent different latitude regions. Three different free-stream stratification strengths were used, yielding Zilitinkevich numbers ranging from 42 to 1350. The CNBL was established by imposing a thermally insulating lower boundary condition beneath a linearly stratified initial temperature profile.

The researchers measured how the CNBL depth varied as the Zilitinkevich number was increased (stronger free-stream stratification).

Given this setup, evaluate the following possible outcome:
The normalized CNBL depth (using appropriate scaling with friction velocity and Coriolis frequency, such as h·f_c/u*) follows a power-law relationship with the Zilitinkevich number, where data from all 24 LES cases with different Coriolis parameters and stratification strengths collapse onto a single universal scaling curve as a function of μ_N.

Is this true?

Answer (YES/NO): NO